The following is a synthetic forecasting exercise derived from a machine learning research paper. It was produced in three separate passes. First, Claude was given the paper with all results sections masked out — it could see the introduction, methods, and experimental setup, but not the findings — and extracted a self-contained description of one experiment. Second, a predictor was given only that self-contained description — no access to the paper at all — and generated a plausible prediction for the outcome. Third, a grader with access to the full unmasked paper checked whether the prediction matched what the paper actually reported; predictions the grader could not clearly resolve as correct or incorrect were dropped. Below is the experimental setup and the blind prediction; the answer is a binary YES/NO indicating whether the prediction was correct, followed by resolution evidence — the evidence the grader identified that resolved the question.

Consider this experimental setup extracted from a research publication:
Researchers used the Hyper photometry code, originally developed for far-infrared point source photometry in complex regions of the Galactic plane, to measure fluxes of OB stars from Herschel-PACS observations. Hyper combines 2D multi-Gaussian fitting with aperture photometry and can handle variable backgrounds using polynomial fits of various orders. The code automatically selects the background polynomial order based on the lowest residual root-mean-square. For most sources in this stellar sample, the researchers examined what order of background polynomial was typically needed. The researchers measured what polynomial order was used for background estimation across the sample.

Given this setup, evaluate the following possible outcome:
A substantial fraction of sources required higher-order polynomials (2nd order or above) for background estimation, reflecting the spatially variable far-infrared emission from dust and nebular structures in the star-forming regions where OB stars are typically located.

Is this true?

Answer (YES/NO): NO